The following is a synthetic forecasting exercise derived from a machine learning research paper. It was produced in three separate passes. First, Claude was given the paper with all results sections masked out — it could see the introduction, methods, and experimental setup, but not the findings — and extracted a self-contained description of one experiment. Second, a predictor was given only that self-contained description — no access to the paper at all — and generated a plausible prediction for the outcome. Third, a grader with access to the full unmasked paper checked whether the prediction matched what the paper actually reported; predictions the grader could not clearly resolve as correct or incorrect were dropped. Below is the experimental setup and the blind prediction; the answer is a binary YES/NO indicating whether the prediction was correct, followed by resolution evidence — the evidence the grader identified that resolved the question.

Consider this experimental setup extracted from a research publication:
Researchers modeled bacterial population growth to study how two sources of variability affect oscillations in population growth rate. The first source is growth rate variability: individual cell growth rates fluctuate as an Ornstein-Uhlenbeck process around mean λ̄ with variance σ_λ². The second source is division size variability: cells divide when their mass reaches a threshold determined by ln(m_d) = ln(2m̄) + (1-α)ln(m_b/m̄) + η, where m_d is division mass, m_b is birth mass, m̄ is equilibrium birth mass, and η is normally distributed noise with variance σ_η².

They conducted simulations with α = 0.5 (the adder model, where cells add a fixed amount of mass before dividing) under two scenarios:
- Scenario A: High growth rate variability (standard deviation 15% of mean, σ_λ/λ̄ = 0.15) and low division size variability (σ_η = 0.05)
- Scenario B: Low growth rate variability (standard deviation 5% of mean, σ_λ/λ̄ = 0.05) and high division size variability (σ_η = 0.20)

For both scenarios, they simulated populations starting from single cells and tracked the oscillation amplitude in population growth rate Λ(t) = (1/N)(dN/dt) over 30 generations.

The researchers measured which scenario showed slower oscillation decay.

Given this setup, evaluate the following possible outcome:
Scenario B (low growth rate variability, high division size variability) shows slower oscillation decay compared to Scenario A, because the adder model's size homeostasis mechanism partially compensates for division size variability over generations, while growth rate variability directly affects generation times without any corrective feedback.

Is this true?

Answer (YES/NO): YES